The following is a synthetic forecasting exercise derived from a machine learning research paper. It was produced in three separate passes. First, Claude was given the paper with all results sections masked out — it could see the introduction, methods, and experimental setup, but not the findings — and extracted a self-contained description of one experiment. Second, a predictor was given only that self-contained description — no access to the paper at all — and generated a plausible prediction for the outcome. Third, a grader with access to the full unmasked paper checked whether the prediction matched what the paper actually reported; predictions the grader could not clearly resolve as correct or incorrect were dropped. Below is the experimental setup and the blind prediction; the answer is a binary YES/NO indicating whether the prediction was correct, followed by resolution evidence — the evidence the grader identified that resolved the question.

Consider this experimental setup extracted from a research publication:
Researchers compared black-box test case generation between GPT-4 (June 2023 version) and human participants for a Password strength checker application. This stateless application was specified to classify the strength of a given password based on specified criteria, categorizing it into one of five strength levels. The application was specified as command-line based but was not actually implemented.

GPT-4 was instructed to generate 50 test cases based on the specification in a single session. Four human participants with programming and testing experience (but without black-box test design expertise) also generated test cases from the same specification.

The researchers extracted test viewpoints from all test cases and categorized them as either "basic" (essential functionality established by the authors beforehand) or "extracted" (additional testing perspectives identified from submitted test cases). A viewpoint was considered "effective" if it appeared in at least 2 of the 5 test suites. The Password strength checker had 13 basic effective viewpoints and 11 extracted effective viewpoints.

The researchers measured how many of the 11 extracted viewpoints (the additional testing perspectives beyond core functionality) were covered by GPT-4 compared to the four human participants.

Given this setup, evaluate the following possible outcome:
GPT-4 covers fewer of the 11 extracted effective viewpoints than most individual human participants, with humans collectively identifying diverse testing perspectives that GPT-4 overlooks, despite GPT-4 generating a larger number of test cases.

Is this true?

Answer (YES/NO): NO